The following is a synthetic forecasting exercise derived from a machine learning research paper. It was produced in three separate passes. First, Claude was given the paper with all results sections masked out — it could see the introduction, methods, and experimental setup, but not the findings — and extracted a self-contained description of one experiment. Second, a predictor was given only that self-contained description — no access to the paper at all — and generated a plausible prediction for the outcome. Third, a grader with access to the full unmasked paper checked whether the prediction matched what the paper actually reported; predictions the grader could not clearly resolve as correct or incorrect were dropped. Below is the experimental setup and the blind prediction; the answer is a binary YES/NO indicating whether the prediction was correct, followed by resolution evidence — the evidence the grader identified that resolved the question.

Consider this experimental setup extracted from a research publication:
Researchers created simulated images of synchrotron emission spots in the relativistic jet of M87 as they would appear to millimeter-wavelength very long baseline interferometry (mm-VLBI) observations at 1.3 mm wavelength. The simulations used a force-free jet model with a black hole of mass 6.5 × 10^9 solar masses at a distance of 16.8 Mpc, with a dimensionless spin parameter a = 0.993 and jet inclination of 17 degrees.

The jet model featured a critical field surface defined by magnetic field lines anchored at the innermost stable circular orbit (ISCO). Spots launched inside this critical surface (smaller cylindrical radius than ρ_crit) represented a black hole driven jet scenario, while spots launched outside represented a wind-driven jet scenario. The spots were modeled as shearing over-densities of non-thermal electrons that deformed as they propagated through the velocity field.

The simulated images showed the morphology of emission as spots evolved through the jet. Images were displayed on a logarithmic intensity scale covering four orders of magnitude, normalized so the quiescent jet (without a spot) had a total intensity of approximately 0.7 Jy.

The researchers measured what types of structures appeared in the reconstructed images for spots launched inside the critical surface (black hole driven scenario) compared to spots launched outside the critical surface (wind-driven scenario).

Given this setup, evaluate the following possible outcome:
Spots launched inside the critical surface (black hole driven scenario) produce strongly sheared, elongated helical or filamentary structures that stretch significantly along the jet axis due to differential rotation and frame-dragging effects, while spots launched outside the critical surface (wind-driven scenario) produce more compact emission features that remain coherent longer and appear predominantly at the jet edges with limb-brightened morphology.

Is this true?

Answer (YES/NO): NO